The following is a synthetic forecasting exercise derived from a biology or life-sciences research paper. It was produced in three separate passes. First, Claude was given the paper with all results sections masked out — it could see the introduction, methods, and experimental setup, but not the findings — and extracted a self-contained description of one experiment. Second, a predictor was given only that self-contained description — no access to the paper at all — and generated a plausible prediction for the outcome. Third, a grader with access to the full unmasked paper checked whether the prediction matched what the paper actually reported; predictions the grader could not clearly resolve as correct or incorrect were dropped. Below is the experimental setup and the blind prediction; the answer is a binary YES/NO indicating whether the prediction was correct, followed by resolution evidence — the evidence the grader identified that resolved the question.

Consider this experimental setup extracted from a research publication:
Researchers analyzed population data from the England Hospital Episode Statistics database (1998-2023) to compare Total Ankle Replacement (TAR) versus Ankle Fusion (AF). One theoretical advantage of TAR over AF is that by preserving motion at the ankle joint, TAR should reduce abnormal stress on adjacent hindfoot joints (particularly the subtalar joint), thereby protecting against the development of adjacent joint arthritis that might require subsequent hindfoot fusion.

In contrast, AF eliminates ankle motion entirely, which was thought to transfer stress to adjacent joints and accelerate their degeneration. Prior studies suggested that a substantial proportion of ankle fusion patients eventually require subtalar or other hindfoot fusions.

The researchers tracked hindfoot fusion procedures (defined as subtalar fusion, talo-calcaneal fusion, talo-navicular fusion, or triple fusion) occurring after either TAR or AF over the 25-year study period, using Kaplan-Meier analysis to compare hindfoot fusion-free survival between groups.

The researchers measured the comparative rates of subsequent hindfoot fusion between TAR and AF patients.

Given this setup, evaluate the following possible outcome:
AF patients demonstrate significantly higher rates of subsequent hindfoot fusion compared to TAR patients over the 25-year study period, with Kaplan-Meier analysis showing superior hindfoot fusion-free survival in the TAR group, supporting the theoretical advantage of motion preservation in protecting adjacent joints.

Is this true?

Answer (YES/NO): NO